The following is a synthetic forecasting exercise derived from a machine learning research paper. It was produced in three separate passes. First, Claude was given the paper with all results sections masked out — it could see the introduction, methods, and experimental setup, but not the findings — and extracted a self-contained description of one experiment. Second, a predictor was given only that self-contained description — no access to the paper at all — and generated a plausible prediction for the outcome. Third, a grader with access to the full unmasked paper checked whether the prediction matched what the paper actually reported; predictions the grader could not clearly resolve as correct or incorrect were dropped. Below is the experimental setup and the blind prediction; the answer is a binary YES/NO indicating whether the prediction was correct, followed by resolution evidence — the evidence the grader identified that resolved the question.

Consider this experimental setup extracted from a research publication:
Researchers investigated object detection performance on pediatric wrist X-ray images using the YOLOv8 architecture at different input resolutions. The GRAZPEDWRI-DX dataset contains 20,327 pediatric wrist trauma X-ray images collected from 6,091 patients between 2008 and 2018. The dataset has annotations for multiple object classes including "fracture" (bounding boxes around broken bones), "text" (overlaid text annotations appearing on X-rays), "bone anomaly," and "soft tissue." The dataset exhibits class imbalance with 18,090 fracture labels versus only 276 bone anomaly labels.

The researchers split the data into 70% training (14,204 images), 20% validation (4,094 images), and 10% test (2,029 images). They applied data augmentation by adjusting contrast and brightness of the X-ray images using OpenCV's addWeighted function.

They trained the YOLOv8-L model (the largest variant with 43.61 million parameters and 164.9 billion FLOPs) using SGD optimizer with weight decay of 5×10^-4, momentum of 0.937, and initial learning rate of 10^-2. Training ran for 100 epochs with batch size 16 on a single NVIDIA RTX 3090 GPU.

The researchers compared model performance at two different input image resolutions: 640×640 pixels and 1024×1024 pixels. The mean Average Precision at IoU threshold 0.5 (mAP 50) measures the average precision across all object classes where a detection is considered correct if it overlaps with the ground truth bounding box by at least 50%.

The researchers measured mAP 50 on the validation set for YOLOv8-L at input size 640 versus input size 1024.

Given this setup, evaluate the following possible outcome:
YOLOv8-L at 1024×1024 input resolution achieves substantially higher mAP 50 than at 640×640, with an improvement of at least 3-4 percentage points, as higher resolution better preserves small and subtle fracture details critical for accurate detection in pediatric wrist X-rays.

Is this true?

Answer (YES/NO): NO